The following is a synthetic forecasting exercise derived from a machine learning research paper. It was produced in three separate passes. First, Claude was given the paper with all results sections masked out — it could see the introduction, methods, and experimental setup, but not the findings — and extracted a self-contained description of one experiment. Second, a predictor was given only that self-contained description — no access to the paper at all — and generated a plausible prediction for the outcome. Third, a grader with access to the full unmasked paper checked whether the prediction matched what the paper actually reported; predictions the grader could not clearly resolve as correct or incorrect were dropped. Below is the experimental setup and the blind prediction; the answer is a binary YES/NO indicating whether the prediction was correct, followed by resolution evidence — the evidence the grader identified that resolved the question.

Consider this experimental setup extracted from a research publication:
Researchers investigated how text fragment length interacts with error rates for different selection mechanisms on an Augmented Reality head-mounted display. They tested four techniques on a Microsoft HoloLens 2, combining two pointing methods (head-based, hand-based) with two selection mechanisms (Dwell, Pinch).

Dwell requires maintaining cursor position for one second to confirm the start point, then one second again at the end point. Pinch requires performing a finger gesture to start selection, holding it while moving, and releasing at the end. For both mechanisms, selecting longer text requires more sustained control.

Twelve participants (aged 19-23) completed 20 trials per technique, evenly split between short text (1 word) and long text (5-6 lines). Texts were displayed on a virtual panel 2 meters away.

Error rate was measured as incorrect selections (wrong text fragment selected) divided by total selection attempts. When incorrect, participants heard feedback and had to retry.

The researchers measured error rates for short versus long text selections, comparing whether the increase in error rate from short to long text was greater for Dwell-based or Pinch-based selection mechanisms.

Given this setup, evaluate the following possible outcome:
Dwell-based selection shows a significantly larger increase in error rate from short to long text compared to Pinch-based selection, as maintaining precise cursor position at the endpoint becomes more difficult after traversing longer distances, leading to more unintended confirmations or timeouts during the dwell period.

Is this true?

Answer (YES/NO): NO